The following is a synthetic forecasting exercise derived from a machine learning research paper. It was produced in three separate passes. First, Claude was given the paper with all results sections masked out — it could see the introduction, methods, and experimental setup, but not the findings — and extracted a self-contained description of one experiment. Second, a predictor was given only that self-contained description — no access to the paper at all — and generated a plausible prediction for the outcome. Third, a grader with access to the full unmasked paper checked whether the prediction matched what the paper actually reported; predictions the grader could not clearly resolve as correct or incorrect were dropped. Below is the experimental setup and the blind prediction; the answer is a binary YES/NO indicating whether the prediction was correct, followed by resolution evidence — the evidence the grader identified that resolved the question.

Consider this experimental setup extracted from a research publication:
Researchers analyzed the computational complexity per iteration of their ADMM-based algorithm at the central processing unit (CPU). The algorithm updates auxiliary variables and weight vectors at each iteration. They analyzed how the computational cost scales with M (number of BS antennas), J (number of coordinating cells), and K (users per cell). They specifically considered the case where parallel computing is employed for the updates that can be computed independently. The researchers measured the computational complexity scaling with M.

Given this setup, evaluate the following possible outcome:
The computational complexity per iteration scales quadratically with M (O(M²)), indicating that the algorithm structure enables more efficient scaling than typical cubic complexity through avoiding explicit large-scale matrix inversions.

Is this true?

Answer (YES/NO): NO